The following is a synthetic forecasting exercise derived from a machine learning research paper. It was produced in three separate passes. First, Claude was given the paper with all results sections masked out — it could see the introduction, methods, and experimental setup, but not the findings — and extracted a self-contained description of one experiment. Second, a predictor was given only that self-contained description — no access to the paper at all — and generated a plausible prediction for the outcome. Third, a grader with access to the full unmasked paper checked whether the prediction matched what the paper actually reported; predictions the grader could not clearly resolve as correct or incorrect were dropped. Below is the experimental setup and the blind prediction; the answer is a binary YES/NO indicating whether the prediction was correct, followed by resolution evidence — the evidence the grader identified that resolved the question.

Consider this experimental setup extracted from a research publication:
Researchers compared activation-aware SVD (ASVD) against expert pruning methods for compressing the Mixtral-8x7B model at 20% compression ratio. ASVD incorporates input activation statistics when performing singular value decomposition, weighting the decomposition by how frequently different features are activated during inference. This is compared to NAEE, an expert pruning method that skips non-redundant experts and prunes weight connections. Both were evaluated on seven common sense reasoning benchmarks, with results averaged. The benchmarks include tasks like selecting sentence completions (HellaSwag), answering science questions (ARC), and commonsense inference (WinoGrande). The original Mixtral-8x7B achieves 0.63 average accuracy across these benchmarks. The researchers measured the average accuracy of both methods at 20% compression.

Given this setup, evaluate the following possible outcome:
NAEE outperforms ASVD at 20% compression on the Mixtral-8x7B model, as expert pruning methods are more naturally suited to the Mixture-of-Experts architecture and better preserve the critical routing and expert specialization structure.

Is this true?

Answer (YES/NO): YES